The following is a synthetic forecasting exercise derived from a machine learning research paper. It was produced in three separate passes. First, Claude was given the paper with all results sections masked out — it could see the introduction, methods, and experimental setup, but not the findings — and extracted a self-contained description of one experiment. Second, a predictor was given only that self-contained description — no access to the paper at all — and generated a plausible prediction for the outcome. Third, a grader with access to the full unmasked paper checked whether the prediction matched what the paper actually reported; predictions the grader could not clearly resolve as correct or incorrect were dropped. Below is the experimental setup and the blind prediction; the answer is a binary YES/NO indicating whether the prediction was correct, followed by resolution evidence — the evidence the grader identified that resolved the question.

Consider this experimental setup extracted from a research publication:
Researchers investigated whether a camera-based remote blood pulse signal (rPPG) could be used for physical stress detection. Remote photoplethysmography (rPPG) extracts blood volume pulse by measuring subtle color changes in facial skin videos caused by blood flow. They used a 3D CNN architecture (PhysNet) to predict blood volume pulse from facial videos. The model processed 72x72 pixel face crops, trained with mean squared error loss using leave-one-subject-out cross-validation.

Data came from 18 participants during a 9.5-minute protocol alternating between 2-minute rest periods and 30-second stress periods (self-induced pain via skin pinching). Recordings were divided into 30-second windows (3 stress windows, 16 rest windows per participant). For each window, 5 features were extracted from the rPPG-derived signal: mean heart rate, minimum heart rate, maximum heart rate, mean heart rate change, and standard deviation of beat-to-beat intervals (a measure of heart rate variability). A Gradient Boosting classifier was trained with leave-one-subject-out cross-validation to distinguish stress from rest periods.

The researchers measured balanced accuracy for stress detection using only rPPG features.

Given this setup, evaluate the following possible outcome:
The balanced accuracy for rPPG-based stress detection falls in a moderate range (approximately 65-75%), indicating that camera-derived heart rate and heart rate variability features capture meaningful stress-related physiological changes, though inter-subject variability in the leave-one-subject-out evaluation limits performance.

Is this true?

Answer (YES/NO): NO